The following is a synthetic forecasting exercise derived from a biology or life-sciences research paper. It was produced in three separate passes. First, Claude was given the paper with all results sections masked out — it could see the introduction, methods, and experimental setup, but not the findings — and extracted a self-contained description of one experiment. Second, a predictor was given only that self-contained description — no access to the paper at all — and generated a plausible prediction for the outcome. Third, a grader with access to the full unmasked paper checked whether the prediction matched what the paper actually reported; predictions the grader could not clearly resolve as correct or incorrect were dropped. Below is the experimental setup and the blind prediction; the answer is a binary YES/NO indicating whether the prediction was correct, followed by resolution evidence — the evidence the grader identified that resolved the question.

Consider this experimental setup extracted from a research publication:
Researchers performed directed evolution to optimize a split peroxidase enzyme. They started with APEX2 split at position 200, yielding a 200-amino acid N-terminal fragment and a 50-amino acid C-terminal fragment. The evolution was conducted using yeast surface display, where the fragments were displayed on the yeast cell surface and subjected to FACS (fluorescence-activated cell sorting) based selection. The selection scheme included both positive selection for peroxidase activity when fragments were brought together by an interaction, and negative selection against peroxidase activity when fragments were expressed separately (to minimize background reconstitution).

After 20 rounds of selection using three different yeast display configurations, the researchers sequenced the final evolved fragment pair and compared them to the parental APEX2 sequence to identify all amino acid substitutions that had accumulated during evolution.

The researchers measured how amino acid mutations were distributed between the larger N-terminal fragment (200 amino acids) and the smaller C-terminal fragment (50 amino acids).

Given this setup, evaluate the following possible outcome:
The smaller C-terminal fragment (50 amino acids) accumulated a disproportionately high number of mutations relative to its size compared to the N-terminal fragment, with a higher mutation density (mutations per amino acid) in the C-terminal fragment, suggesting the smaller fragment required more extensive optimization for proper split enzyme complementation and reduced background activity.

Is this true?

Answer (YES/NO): NO